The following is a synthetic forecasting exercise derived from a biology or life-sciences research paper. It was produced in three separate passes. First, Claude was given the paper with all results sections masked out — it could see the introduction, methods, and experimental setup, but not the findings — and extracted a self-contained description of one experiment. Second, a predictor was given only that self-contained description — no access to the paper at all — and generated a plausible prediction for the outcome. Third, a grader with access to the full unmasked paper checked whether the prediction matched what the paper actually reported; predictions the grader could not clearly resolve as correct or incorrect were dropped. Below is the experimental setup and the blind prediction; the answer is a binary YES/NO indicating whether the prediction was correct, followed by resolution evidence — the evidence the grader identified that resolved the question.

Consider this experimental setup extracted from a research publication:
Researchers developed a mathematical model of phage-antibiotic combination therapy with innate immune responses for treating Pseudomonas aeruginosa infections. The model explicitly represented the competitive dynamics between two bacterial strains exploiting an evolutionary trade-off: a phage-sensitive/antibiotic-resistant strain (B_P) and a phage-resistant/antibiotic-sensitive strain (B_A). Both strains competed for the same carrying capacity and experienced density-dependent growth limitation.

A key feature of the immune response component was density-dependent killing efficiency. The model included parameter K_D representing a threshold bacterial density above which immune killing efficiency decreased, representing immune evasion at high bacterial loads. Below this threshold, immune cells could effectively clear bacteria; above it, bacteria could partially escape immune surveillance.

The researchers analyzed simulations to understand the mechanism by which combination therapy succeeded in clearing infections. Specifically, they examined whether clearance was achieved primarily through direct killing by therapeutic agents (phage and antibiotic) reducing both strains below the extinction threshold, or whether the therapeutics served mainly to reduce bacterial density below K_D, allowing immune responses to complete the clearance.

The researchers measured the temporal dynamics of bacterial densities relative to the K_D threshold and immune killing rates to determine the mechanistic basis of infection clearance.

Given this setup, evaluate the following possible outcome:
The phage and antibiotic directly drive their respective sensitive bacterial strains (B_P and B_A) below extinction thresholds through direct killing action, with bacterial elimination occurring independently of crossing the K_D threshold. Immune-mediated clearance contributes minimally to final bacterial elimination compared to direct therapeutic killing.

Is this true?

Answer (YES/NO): NO